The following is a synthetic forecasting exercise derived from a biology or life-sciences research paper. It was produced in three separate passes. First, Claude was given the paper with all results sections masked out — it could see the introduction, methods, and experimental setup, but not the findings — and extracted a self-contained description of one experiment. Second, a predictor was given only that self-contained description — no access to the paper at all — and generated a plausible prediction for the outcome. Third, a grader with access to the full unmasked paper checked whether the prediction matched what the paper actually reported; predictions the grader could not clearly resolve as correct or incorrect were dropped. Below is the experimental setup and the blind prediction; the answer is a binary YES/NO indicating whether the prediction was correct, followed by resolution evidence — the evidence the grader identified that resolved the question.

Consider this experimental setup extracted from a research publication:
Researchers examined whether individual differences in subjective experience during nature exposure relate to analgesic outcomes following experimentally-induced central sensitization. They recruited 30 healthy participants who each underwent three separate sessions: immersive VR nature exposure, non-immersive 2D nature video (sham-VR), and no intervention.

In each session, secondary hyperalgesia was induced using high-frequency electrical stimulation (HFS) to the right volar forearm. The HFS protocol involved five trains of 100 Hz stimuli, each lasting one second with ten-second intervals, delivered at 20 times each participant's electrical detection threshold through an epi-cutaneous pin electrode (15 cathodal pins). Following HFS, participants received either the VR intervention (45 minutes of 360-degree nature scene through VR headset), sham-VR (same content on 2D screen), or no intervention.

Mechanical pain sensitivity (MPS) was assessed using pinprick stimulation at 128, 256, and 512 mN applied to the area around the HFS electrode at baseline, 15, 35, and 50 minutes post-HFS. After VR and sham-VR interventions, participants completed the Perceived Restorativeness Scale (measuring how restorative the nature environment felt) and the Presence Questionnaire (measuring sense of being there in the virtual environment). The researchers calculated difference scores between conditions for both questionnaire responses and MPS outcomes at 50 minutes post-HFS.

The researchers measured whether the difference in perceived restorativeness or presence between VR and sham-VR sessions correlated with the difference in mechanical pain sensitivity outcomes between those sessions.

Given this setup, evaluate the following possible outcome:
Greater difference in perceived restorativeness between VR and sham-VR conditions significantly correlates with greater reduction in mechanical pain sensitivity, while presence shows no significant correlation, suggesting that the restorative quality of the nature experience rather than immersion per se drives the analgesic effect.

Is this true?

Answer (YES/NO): NO